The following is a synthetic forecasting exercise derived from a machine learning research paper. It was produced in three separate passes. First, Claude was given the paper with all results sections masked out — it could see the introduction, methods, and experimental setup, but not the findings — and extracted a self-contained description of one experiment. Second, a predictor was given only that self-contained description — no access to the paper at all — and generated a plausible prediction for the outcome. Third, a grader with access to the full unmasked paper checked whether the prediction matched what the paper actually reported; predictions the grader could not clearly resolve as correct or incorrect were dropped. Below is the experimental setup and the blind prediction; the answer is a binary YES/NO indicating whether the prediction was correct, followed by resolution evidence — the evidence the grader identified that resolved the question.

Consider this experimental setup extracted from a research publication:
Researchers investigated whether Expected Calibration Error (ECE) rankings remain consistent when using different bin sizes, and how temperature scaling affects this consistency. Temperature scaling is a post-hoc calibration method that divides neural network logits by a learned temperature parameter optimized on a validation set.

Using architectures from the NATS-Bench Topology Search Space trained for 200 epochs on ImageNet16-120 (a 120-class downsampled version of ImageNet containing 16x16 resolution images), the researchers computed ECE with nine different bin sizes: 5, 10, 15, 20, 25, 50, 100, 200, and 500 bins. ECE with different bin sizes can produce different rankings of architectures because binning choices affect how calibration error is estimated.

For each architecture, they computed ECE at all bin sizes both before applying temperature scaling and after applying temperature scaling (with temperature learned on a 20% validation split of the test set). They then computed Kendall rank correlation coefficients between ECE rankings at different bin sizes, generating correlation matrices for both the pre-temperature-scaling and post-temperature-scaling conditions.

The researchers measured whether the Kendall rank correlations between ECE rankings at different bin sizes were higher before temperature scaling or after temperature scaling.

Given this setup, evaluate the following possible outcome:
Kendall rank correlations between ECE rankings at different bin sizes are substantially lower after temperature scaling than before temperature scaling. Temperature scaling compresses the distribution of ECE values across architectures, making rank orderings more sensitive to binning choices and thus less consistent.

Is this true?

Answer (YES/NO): YES